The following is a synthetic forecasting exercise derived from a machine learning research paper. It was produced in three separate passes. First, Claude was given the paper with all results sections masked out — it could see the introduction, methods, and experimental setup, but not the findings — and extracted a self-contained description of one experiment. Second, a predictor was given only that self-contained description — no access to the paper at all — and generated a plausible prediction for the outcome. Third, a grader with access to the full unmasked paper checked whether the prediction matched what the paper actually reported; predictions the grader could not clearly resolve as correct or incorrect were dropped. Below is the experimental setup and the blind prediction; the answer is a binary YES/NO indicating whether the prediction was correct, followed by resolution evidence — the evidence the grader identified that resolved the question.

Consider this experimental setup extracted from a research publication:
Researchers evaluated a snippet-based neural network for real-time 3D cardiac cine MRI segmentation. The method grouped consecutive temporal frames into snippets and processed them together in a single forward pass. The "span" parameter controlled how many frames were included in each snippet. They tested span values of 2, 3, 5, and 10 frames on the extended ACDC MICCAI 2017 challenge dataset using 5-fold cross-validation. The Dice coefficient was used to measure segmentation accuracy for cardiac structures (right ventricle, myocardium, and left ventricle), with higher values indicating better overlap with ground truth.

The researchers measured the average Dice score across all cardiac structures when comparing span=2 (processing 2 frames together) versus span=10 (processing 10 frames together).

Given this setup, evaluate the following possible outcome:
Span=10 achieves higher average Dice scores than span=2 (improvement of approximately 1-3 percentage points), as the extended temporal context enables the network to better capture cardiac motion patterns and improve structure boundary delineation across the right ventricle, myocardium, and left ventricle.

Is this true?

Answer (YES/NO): NO